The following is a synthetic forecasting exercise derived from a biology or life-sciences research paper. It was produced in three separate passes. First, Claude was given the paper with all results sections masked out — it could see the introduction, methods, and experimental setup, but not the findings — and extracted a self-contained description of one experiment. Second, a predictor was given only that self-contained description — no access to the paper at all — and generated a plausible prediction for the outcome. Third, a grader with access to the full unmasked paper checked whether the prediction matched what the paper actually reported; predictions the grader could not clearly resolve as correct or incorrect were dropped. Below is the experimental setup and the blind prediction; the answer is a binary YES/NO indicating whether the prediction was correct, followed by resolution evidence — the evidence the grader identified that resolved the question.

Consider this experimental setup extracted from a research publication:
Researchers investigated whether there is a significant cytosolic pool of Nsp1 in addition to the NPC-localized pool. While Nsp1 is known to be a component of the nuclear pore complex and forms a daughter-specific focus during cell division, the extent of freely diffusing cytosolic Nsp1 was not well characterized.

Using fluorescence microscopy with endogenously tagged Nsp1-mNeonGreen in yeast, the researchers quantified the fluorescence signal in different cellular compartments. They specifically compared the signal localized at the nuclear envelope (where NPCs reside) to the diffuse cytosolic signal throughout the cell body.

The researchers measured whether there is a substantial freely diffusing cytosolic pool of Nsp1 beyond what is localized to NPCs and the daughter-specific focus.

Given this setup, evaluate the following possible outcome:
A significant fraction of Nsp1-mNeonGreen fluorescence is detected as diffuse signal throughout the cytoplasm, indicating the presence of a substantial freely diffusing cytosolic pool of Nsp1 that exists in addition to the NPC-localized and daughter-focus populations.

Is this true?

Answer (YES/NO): YES